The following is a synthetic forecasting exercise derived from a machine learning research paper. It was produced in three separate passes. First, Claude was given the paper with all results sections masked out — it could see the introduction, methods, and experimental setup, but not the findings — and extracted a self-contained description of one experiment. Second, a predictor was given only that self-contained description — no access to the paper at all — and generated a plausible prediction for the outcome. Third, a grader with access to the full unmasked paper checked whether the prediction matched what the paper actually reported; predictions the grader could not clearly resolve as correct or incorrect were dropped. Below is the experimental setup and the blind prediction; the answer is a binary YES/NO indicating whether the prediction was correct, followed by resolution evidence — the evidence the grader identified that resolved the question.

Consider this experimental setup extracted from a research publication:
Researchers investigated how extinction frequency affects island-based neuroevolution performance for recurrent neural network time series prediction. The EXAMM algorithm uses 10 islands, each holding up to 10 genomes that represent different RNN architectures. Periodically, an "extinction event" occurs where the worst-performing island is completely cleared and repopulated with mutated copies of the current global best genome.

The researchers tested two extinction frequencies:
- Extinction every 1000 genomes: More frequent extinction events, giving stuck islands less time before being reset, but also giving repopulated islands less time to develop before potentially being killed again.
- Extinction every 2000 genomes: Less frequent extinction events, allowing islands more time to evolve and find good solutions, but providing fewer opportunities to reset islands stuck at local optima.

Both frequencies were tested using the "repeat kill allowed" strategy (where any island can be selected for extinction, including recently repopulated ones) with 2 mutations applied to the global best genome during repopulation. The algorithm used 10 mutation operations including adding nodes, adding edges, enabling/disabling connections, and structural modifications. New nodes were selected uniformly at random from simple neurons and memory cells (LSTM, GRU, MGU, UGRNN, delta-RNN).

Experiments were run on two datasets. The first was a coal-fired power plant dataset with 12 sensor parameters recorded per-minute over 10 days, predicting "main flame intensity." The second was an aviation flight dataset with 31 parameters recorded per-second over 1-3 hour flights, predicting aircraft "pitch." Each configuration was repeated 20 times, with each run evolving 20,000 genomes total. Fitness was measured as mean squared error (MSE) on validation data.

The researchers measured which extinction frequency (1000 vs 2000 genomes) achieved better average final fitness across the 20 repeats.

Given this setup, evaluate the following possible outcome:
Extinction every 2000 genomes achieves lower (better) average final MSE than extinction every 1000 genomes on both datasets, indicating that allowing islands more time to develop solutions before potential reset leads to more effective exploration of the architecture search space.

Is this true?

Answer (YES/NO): NO